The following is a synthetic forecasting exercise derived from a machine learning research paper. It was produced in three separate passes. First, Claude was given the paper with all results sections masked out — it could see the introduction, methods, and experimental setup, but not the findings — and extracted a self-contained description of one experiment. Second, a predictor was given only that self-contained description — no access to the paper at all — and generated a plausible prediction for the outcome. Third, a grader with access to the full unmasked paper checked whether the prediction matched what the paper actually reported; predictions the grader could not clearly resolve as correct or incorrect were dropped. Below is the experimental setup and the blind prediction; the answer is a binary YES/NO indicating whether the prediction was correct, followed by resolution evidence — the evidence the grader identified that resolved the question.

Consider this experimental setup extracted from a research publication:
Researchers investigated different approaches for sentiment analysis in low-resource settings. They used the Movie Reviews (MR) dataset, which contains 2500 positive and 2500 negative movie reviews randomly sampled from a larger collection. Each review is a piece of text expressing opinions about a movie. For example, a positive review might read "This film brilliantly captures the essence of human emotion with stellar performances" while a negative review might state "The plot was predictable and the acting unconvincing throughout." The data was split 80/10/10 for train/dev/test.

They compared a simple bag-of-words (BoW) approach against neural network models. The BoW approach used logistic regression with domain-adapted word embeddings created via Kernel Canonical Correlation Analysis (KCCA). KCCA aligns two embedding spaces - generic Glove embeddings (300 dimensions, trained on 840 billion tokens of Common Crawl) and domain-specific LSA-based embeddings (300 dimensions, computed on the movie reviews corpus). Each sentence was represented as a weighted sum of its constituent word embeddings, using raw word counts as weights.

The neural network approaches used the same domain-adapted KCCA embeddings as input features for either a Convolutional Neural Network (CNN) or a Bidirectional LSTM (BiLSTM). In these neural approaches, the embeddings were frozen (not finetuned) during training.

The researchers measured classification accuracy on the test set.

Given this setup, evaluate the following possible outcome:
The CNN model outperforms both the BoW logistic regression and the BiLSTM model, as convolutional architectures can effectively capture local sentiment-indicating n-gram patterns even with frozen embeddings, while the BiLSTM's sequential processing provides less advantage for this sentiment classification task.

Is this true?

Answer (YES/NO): NO